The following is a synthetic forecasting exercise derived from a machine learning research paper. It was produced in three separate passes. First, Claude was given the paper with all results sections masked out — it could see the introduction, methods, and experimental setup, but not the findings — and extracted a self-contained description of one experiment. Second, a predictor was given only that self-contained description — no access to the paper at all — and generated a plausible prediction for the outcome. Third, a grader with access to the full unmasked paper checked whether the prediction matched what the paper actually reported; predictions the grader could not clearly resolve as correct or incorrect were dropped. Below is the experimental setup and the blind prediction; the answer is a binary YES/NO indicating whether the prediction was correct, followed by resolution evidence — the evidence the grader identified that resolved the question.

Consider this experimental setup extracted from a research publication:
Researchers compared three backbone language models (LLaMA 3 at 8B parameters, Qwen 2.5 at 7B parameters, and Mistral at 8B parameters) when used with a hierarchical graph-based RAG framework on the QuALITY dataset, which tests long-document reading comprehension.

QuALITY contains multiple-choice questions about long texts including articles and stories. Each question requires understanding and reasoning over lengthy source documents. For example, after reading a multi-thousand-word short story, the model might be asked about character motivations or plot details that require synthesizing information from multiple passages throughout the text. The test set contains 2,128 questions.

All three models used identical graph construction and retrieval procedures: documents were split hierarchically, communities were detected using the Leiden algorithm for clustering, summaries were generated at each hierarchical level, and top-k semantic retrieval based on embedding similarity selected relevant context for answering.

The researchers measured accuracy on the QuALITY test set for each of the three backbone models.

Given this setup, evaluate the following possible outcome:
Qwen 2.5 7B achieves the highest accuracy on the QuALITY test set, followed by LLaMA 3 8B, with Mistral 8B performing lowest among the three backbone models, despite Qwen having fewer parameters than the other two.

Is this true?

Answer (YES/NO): NO